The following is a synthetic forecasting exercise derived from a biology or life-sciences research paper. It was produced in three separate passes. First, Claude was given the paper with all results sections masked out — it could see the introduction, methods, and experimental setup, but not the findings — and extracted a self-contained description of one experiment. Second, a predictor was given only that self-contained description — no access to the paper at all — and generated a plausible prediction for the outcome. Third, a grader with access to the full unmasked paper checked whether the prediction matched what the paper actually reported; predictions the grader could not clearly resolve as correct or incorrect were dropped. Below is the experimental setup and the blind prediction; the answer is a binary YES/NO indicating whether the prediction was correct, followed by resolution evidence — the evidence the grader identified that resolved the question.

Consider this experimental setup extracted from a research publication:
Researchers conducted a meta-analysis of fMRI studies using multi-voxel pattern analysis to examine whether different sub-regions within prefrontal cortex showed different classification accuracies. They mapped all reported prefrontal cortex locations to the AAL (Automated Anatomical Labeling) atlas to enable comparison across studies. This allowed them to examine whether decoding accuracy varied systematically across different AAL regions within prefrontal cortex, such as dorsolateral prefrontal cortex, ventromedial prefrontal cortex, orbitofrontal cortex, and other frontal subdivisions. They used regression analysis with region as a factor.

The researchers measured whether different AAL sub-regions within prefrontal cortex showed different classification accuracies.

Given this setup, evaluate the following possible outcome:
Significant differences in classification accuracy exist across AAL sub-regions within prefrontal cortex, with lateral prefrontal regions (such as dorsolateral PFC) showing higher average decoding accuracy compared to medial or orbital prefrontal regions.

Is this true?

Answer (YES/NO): NO